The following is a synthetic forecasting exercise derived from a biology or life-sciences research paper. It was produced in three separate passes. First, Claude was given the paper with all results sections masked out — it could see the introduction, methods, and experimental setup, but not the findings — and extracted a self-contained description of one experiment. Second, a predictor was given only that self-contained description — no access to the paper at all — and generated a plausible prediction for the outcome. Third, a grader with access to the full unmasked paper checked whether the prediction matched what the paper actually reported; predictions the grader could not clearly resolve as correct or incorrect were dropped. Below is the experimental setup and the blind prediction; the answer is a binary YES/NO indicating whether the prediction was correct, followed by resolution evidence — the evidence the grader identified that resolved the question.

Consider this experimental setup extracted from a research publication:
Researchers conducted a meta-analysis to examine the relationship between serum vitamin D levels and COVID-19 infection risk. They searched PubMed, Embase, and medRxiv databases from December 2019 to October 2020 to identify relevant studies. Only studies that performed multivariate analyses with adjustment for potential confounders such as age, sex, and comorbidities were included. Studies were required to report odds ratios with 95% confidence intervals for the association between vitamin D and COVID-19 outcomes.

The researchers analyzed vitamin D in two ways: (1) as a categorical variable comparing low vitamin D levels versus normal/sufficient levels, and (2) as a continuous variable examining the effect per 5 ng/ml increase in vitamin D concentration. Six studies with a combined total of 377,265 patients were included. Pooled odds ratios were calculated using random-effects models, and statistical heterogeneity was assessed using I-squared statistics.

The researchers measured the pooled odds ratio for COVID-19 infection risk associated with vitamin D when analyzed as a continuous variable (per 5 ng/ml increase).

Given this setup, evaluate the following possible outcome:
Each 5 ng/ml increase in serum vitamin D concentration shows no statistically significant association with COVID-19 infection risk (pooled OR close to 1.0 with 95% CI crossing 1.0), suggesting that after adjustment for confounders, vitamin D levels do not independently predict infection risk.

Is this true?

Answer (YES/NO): YES